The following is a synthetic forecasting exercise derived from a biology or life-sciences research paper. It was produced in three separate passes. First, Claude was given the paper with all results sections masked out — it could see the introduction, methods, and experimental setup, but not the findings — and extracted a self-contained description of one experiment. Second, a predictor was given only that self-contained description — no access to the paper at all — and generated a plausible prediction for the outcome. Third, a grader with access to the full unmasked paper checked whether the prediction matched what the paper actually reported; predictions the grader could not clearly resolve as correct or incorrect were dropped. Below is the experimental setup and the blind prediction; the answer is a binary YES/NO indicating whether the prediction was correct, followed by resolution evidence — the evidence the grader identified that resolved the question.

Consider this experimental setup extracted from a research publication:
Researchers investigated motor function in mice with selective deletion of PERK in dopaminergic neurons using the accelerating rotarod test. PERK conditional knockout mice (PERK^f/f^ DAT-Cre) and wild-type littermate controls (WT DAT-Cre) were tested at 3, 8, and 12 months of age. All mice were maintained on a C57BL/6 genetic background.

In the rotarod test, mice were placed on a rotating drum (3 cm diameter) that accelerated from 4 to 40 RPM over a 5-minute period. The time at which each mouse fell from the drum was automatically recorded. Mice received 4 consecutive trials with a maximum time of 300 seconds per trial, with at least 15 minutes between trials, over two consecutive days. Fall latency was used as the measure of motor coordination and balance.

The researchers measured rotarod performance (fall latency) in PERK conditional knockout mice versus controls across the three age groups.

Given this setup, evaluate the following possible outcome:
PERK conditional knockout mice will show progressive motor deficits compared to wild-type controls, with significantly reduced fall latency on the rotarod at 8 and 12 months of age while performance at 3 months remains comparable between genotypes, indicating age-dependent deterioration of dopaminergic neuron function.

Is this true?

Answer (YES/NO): NO